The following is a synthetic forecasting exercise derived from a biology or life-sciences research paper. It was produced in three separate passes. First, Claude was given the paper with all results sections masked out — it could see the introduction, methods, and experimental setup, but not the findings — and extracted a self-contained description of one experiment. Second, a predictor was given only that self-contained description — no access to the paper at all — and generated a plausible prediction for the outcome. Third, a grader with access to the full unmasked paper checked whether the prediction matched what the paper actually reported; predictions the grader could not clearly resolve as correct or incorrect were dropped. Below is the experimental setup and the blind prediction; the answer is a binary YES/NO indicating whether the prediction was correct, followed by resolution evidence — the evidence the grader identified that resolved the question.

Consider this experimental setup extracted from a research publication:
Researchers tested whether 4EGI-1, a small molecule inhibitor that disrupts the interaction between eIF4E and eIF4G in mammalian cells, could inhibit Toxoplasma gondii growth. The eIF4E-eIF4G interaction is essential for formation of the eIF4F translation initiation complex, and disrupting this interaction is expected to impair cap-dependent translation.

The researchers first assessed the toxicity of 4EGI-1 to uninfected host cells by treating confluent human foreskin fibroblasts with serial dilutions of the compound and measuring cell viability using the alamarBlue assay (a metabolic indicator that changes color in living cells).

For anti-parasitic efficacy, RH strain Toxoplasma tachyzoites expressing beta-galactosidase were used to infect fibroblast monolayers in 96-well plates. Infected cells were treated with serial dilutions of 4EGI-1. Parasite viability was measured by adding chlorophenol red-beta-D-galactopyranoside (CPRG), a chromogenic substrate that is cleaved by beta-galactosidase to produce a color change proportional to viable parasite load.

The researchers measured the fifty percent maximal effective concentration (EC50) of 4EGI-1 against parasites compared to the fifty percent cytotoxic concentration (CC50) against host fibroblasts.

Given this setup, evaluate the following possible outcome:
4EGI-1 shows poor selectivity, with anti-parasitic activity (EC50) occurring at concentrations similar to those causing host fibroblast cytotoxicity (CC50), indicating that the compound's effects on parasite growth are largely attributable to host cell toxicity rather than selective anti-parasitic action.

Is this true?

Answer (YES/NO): NO